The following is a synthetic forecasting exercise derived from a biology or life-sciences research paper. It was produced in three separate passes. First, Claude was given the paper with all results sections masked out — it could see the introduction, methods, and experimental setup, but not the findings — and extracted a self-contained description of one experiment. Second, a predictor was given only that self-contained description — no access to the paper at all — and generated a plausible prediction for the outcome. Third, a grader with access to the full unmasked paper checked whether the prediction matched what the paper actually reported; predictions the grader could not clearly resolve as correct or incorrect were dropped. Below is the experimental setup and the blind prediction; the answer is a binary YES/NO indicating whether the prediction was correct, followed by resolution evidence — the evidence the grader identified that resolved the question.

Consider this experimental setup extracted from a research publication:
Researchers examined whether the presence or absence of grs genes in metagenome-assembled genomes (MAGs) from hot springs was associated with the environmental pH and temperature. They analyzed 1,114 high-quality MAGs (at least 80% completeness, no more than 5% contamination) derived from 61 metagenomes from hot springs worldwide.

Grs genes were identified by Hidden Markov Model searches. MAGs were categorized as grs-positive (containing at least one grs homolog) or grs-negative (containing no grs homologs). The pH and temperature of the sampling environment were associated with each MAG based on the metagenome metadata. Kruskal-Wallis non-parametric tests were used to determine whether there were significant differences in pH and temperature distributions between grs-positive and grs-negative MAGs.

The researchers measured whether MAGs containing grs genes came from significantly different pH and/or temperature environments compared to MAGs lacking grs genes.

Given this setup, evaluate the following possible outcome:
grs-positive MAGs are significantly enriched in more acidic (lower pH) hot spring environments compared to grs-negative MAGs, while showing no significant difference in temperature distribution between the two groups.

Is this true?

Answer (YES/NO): YES